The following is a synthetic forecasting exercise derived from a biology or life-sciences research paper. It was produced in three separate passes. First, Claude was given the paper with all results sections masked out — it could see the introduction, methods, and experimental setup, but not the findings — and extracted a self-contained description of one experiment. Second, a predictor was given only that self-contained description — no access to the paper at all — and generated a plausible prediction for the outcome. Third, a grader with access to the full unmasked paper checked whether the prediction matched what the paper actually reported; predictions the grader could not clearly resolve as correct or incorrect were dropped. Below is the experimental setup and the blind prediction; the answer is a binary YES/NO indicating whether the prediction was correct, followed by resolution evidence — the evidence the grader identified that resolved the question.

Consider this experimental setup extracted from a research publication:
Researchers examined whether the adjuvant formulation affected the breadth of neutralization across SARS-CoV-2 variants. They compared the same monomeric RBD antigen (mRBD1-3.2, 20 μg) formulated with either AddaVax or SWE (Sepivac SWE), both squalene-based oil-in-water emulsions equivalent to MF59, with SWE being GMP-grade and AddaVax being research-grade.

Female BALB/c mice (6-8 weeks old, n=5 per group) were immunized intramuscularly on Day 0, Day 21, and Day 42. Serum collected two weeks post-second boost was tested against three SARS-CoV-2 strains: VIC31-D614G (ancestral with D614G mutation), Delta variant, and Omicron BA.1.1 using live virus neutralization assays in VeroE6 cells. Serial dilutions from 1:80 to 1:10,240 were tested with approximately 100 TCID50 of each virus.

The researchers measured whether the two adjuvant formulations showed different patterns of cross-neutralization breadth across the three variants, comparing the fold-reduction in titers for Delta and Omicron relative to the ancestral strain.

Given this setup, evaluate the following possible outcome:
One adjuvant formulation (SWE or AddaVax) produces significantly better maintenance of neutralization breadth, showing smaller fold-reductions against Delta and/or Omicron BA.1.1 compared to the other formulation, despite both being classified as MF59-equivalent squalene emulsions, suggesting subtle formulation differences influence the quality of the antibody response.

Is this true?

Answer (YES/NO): NO